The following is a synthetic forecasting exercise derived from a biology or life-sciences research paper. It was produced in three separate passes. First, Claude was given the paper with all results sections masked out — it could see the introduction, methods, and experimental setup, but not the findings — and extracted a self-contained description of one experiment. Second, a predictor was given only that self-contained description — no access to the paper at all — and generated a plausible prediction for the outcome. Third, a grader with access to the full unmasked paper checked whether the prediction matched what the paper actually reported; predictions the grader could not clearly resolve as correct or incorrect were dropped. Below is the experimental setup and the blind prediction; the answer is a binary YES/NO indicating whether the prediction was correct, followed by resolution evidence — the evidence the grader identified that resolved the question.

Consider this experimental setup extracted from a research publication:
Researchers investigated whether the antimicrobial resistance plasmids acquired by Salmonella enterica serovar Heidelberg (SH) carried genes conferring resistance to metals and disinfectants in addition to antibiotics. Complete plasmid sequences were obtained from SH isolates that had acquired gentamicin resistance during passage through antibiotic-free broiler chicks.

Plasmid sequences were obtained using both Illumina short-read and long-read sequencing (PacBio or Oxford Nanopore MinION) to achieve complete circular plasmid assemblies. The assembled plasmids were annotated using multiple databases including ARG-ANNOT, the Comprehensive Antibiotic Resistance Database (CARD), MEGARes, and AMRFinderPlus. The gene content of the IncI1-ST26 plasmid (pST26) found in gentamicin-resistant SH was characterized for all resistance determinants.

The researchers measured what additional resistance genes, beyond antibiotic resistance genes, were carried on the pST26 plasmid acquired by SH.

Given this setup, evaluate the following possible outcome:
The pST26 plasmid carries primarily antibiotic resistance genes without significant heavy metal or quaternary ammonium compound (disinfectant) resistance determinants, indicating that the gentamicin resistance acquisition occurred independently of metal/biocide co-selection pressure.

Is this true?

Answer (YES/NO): NO